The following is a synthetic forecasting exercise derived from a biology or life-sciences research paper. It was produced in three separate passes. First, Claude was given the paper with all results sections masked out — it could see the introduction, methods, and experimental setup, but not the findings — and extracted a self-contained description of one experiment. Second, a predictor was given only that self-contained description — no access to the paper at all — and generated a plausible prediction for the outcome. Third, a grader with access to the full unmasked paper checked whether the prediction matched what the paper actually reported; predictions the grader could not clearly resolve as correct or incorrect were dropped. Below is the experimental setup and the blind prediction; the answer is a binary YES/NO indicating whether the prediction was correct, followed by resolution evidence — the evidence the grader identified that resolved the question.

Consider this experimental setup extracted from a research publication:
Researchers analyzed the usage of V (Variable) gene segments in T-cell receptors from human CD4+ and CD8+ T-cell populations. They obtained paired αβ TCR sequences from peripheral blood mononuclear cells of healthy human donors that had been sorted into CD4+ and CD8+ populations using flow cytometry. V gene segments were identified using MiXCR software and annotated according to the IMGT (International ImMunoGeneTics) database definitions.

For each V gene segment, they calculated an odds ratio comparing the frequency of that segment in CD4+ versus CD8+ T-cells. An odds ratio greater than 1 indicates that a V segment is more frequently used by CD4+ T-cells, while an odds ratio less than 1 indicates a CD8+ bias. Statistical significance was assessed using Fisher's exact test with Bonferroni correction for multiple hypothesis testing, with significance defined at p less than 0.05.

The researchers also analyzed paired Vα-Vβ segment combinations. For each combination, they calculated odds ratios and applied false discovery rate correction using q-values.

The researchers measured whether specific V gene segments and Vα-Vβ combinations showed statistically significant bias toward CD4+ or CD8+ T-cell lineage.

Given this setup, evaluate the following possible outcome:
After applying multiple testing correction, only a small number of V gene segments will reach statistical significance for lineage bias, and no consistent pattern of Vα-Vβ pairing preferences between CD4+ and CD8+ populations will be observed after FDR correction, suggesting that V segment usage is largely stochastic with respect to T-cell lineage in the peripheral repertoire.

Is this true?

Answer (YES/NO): NO